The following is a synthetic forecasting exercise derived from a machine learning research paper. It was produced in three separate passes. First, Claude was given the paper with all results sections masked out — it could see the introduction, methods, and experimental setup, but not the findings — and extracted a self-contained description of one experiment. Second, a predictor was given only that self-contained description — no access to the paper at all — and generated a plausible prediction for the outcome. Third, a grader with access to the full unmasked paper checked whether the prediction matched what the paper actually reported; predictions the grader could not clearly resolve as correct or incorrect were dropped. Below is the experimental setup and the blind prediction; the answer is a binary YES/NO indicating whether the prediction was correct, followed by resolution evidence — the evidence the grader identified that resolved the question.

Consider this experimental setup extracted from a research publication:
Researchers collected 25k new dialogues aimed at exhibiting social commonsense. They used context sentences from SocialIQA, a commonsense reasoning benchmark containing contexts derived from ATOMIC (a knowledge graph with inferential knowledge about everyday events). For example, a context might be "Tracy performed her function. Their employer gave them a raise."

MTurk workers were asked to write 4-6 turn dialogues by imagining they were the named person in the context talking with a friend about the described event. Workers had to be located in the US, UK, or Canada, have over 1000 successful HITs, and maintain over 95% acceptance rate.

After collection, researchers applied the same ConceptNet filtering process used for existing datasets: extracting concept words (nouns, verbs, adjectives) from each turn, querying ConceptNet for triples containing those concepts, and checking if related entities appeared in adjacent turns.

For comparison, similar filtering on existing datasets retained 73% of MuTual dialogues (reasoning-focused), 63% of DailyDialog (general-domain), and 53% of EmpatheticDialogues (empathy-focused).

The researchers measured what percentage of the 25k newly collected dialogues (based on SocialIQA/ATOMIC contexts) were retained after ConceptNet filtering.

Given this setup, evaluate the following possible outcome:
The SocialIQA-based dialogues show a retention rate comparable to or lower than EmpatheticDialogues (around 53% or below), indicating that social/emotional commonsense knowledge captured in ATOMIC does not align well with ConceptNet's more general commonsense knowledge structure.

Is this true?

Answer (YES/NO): YES